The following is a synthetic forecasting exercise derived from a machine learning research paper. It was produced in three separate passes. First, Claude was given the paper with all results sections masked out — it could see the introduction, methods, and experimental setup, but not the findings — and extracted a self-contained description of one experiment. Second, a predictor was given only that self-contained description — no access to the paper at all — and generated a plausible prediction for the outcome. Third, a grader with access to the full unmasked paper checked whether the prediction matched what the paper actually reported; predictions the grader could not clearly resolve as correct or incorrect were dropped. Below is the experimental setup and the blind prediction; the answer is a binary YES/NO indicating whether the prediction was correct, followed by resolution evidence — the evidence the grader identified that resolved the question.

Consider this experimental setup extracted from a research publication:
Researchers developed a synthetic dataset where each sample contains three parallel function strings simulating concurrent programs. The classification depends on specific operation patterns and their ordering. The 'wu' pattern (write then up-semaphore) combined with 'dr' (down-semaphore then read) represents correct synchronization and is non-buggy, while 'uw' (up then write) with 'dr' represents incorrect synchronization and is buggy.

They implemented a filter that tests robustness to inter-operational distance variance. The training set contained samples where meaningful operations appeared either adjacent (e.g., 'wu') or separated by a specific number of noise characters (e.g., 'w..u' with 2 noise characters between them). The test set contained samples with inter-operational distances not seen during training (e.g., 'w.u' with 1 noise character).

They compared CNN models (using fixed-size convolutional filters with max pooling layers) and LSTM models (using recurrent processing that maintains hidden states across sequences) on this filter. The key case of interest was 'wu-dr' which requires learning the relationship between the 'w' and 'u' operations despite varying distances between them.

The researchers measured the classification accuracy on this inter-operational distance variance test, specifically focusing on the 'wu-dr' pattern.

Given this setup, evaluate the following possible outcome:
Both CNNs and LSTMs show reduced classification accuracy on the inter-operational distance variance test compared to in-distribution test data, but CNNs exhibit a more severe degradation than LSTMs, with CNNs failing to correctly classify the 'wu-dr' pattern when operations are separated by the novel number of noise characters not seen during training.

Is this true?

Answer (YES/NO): NO